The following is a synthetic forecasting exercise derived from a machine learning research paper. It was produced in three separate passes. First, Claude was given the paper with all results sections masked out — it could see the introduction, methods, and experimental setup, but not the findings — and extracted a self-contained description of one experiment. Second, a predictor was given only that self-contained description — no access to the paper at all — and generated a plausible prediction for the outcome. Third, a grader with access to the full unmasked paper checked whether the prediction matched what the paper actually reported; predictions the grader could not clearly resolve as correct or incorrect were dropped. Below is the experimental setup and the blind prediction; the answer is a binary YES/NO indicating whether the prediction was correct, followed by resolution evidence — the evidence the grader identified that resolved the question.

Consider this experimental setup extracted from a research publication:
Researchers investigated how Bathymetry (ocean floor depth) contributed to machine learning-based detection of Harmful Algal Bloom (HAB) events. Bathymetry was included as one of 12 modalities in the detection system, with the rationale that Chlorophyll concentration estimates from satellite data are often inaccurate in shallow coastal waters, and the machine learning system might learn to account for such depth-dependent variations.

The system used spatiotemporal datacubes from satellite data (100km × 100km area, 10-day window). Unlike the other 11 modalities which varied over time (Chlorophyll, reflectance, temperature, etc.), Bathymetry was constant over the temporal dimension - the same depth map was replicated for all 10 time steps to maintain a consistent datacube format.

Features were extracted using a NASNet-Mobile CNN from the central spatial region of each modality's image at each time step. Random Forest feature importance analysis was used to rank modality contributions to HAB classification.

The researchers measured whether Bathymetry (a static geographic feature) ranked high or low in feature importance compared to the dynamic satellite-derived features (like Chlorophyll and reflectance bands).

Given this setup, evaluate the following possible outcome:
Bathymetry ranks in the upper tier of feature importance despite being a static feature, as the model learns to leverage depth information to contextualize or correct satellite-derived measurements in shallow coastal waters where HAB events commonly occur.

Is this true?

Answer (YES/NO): YES